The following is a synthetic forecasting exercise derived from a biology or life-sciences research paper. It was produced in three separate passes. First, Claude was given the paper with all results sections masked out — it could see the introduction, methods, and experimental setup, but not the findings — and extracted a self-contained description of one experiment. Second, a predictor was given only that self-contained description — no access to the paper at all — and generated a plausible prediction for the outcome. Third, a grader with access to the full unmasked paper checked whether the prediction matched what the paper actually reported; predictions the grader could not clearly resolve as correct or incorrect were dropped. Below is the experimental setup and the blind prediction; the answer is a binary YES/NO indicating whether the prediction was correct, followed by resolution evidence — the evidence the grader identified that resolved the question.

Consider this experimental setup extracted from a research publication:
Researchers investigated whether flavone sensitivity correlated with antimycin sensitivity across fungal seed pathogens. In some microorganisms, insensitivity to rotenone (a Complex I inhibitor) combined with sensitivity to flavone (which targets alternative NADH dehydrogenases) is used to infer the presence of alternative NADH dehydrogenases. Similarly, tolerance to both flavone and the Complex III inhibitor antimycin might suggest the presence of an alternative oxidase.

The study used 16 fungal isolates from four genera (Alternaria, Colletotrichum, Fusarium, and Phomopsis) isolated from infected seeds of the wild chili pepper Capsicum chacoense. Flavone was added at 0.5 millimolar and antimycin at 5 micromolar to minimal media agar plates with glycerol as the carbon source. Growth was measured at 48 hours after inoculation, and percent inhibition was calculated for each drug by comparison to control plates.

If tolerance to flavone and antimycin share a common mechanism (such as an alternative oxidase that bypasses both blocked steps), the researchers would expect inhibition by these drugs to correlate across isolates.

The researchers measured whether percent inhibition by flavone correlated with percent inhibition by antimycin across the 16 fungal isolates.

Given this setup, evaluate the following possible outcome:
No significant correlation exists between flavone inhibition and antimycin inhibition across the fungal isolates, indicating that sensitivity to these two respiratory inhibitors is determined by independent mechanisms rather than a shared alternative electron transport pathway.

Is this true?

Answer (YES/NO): NO